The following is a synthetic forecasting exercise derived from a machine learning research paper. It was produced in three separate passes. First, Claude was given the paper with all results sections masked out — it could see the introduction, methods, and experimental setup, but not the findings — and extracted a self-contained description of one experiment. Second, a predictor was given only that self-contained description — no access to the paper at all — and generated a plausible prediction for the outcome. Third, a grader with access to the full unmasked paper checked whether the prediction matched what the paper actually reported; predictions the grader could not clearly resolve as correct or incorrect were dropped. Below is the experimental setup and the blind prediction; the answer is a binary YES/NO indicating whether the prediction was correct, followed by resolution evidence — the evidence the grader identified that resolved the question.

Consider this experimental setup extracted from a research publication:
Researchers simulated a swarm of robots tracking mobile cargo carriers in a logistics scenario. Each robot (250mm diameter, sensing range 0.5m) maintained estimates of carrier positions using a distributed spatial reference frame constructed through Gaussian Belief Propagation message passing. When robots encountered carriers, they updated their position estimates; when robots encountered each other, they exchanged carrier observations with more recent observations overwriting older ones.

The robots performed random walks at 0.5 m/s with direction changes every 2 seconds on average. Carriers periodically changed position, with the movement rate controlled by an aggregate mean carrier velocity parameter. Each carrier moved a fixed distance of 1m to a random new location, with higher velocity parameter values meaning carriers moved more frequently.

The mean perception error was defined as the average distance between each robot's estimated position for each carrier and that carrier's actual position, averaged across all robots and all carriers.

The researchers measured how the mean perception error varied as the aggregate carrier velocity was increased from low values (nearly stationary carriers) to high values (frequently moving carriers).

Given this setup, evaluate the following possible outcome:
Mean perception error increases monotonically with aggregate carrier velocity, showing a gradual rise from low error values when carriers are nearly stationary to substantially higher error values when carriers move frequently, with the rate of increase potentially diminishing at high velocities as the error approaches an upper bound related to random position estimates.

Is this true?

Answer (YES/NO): YES